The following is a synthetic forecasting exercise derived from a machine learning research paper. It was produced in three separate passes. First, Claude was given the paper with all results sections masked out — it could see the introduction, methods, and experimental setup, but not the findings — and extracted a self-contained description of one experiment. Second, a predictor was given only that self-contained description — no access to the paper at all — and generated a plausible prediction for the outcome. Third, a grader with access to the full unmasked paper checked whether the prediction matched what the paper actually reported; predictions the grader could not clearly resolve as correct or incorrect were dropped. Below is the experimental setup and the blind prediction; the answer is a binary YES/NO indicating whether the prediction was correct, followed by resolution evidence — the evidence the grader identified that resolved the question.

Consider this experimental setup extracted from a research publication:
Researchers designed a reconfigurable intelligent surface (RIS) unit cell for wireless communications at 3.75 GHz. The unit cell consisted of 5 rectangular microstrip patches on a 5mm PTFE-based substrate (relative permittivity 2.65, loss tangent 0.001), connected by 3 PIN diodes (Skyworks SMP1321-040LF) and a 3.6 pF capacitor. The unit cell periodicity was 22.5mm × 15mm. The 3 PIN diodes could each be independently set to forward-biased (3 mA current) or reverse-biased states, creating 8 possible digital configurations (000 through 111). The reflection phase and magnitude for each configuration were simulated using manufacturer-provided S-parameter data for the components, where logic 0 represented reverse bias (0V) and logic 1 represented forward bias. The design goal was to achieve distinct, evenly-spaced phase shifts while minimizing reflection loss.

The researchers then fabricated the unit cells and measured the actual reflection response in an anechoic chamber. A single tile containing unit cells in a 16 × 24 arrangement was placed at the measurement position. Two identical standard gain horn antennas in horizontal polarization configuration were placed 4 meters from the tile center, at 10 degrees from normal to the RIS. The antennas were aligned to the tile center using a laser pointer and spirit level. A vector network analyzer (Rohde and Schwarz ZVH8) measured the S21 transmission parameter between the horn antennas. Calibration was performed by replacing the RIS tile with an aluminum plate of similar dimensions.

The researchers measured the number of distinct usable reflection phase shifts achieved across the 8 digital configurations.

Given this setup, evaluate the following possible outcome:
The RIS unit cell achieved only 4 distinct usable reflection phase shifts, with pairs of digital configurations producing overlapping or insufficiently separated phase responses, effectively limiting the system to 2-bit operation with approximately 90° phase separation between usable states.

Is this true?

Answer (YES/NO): NO